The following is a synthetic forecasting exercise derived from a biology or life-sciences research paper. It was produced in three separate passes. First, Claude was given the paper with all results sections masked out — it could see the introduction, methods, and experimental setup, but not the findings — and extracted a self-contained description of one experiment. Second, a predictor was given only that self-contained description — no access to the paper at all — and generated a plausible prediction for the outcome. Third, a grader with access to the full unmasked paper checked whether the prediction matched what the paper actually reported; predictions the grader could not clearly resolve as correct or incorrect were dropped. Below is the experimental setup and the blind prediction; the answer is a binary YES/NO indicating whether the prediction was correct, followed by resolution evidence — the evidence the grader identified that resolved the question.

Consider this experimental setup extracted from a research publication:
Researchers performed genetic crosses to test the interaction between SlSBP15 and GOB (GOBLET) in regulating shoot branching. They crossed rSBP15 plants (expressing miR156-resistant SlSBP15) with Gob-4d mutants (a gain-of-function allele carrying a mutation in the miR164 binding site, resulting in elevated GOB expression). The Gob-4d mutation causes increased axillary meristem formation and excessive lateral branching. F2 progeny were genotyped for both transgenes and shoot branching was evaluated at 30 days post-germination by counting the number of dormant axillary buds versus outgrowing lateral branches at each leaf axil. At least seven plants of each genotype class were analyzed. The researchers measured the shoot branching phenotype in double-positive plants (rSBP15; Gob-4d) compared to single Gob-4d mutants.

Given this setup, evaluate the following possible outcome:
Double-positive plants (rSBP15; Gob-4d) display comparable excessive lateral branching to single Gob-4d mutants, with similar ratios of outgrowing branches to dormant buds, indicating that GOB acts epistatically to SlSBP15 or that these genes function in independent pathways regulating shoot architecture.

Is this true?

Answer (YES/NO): NO